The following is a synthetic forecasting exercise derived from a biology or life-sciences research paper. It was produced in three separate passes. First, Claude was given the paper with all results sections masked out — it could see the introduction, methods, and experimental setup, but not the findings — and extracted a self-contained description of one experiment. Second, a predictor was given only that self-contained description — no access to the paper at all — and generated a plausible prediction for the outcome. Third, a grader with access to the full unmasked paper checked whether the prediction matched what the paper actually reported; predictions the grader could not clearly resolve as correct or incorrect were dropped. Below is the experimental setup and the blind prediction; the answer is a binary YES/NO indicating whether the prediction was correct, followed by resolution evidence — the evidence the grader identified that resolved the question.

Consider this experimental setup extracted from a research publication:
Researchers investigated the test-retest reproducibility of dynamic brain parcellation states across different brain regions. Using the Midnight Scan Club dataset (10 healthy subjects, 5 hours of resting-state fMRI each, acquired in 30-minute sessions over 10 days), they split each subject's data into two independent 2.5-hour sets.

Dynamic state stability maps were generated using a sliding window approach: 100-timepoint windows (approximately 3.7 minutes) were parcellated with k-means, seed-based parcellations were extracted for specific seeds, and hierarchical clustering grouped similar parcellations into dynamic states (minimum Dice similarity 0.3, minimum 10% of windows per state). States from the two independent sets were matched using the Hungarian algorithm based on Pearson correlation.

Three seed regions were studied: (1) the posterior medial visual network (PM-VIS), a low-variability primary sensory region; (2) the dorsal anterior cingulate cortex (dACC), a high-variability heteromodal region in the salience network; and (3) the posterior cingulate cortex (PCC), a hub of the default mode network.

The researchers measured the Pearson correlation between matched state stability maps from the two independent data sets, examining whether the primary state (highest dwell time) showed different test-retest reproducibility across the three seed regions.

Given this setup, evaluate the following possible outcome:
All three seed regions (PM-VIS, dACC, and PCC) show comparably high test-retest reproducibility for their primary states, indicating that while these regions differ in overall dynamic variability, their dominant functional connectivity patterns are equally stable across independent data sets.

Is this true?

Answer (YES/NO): NO